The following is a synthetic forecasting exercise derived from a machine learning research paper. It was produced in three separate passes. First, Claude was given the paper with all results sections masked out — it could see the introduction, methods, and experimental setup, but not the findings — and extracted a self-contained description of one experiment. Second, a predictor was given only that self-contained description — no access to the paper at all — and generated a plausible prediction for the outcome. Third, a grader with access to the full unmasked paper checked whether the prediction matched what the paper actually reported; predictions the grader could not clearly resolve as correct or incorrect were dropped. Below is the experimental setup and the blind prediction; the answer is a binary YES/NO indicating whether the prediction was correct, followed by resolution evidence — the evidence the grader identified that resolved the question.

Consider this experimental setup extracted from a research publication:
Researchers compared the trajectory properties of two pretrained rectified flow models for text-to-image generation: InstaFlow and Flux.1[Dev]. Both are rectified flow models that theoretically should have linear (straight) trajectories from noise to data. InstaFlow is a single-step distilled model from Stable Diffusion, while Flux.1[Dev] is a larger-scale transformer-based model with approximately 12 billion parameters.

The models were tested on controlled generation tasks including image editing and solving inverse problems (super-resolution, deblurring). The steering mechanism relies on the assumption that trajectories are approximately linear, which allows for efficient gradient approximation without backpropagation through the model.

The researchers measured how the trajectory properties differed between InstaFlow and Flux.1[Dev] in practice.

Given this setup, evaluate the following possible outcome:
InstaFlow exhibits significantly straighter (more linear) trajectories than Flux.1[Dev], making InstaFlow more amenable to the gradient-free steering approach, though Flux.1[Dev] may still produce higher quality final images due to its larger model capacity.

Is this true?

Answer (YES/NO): YES